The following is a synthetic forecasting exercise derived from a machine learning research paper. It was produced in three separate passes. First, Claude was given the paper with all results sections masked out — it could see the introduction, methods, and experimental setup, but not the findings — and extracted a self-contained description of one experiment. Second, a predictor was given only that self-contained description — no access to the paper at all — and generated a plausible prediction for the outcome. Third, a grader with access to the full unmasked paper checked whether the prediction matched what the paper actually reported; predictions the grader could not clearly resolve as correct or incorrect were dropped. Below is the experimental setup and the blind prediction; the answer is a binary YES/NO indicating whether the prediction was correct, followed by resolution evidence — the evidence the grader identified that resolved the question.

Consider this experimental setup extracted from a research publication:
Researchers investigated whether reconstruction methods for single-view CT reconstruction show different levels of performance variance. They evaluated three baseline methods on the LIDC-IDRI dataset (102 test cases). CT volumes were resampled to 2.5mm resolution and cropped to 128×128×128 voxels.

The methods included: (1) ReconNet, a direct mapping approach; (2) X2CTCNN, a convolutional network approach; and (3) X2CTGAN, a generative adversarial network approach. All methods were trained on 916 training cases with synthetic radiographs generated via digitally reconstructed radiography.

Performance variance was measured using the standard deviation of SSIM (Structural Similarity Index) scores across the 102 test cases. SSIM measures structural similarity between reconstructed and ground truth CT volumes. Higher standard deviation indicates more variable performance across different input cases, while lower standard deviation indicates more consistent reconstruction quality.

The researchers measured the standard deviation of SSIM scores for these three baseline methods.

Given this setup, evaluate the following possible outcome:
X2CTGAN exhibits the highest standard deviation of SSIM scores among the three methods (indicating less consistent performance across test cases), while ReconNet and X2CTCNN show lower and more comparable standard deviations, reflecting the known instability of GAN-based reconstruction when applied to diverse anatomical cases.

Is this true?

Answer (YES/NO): NO